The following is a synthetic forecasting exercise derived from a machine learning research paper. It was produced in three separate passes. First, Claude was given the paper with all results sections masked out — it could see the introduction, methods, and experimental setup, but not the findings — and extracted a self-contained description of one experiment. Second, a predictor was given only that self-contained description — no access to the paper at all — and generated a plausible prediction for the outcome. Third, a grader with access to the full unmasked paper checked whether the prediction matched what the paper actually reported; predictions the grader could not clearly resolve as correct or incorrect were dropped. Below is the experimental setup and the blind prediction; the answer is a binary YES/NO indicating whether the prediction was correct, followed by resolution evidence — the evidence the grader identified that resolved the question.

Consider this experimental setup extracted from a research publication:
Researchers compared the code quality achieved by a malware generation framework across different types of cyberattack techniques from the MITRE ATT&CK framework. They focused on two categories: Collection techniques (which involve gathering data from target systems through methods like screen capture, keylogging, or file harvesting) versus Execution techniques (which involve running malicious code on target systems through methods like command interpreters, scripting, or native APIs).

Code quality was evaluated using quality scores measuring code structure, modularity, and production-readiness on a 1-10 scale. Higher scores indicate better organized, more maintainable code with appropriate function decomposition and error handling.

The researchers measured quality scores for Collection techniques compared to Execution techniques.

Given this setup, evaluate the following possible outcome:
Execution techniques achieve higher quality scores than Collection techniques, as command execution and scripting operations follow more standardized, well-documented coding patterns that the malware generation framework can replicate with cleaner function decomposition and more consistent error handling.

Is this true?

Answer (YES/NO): YES